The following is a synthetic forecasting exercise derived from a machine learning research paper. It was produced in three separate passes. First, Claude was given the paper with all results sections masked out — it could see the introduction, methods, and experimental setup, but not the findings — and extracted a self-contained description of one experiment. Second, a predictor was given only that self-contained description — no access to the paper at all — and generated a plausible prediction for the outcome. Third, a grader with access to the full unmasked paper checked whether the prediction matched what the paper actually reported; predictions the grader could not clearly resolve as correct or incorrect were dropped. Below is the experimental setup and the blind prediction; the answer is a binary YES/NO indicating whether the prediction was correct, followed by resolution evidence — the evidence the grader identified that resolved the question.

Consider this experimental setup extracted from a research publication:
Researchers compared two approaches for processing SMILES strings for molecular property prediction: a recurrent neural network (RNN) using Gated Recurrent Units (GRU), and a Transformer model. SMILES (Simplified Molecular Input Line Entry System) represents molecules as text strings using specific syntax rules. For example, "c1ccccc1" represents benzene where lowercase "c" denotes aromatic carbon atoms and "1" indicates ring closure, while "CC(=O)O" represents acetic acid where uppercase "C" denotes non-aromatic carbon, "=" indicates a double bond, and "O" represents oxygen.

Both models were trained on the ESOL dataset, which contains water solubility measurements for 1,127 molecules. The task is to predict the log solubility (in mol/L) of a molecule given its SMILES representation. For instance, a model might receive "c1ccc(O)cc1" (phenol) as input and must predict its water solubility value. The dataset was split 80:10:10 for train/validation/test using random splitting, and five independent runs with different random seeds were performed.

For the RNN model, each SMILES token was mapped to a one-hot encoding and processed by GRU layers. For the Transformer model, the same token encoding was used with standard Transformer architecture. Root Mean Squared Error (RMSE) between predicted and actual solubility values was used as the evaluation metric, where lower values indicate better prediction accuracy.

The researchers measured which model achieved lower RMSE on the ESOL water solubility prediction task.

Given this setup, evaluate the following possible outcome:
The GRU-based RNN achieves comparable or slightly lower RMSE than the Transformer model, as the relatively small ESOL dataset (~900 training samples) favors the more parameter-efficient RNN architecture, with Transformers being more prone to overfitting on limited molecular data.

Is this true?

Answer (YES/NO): YES